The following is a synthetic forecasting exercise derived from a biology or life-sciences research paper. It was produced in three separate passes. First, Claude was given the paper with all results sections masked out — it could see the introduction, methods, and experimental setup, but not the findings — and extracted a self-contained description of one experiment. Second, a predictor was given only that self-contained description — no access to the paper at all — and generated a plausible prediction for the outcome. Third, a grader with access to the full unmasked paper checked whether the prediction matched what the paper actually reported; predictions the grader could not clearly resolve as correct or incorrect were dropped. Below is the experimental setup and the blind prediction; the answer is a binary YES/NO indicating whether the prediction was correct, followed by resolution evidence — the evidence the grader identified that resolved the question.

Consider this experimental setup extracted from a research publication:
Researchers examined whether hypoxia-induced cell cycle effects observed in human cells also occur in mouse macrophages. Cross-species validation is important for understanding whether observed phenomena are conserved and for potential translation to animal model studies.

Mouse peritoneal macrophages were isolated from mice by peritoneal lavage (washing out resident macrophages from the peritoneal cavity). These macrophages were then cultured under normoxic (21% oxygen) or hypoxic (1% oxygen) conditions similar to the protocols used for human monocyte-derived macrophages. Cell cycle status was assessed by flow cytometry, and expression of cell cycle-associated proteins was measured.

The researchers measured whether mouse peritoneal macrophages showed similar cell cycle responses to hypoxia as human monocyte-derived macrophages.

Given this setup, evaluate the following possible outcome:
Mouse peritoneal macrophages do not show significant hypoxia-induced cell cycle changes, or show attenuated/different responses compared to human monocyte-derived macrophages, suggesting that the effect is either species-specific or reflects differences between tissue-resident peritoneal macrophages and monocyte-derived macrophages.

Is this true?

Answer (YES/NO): NO